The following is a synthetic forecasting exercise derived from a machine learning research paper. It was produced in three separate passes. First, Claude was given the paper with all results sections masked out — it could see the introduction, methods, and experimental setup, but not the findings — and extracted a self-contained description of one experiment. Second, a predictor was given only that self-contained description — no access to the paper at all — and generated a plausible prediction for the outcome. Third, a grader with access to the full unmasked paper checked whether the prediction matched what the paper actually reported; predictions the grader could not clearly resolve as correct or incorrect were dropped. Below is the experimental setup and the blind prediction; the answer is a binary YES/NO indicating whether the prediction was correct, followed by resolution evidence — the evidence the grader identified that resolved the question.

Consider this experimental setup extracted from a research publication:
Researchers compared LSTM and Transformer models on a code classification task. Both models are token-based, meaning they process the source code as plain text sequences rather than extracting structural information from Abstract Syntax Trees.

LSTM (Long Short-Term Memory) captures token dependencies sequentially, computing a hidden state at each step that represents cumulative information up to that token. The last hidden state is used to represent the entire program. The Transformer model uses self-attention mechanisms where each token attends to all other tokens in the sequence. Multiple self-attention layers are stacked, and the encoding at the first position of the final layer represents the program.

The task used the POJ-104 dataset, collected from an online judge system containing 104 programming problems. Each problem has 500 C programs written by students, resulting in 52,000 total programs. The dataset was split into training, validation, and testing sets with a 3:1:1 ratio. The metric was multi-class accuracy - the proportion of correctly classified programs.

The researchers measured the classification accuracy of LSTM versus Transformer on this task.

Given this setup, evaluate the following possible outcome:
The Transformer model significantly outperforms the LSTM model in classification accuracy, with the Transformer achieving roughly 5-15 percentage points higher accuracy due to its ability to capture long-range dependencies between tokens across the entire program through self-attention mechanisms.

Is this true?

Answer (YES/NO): NO